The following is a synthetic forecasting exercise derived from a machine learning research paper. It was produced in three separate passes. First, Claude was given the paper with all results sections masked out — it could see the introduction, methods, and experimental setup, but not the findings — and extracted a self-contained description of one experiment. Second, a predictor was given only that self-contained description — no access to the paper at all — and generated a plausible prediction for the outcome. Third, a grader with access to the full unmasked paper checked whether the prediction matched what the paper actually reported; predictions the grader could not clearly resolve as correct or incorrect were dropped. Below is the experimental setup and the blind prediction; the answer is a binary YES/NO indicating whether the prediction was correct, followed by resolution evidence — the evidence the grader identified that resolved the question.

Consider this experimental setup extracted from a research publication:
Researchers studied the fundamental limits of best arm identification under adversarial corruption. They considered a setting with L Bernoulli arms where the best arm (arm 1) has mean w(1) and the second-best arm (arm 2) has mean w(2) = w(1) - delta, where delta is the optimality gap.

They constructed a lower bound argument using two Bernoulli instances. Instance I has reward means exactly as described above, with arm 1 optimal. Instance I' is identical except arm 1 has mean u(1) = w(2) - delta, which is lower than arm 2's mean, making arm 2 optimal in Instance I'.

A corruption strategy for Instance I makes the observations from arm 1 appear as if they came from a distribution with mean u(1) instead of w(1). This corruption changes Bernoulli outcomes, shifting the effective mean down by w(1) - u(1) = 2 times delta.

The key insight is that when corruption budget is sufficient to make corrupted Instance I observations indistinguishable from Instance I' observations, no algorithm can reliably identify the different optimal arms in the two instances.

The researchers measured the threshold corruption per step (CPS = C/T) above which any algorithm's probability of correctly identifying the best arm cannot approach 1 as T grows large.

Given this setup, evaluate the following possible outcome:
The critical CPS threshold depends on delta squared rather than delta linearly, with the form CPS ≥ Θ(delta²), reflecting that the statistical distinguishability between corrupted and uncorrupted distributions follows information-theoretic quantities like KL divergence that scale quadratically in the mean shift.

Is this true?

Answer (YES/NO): NO